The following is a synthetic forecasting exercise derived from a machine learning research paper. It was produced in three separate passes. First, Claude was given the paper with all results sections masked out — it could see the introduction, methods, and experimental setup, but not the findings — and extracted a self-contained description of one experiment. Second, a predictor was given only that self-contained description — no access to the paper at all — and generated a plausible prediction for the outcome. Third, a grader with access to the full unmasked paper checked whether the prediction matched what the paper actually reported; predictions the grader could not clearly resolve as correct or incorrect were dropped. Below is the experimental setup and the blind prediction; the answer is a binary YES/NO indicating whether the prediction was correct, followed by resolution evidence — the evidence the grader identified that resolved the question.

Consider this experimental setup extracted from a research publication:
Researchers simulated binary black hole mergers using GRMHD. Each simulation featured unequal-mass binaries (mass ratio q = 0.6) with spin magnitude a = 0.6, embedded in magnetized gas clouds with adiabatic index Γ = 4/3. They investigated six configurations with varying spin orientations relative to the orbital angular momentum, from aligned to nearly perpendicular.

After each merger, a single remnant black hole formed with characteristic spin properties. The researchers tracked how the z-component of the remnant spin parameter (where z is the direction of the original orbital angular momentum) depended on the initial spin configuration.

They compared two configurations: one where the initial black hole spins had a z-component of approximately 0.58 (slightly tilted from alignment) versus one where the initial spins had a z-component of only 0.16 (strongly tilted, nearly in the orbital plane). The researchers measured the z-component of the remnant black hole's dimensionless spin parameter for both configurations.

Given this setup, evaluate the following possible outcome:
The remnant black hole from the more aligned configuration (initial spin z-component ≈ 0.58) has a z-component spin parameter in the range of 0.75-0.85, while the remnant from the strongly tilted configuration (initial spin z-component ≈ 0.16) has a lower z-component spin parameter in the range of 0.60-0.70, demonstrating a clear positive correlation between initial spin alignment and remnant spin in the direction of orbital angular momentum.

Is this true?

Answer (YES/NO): NO